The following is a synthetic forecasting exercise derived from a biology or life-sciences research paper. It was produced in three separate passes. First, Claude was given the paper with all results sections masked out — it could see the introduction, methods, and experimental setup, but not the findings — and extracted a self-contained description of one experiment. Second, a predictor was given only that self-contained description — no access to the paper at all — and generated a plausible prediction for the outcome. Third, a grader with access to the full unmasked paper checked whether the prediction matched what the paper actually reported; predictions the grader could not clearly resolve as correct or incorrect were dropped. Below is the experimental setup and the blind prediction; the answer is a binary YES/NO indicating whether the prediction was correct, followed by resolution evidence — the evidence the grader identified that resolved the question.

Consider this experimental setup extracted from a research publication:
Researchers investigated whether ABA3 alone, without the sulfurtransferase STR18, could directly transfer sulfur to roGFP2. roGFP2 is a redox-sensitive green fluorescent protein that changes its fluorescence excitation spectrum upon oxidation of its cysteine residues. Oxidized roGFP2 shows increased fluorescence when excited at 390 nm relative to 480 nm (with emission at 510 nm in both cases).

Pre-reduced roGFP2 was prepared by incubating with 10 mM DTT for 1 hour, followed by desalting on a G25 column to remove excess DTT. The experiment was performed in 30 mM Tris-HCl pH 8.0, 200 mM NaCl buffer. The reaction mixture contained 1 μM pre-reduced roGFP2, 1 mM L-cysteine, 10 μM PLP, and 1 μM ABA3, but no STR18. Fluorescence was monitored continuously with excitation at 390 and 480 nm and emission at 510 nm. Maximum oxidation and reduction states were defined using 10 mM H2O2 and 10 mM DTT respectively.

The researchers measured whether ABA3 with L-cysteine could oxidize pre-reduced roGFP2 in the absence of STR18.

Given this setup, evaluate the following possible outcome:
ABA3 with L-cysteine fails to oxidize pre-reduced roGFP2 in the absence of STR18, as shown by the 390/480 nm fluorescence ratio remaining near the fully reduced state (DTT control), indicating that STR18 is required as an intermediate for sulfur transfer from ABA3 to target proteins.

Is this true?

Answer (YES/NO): YES